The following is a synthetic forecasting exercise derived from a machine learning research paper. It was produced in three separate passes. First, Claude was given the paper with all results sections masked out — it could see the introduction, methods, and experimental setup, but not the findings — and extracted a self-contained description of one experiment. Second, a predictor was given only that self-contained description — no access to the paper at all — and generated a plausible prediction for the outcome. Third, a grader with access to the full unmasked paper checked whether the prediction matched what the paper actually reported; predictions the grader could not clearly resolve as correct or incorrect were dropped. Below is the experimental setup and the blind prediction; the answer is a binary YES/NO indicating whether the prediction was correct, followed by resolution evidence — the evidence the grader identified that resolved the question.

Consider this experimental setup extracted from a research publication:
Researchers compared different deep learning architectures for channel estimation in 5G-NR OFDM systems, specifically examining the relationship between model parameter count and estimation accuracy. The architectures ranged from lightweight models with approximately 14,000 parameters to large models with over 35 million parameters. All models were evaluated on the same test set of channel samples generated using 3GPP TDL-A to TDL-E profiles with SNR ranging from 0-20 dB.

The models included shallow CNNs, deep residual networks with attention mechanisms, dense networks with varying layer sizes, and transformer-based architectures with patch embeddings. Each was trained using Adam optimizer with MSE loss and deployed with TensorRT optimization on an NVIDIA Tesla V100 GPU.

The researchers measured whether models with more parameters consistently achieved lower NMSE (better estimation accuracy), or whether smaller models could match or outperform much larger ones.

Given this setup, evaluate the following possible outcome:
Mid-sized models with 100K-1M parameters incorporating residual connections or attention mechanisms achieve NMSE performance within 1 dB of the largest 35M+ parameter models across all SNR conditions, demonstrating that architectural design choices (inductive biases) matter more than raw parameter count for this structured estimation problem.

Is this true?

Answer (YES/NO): NO